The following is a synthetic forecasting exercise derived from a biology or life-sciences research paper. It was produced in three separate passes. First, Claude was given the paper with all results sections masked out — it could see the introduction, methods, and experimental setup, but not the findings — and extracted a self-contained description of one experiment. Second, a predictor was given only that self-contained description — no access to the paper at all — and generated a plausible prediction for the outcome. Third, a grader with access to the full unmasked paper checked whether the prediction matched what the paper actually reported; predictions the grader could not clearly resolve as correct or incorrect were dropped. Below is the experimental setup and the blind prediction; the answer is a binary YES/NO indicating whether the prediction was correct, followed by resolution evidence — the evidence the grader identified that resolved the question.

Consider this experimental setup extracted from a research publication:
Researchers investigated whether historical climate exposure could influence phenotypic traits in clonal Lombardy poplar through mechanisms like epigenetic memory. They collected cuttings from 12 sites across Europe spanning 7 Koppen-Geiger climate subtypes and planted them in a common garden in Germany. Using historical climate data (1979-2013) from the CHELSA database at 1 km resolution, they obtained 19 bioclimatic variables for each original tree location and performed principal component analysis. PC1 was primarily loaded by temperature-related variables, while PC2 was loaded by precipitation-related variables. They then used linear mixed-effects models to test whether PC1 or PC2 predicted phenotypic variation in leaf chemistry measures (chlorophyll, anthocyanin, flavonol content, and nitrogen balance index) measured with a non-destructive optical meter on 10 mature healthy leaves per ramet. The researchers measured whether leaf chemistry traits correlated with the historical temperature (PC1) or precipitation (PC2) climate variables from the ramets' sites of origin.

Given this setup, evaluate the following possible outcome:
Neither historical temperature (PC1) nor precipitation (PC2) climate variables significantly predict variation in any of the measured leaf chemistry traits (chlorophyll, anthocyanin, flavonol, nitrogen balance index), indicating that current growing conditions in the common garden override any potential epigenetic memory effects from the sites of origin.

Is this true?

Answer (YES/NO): YES